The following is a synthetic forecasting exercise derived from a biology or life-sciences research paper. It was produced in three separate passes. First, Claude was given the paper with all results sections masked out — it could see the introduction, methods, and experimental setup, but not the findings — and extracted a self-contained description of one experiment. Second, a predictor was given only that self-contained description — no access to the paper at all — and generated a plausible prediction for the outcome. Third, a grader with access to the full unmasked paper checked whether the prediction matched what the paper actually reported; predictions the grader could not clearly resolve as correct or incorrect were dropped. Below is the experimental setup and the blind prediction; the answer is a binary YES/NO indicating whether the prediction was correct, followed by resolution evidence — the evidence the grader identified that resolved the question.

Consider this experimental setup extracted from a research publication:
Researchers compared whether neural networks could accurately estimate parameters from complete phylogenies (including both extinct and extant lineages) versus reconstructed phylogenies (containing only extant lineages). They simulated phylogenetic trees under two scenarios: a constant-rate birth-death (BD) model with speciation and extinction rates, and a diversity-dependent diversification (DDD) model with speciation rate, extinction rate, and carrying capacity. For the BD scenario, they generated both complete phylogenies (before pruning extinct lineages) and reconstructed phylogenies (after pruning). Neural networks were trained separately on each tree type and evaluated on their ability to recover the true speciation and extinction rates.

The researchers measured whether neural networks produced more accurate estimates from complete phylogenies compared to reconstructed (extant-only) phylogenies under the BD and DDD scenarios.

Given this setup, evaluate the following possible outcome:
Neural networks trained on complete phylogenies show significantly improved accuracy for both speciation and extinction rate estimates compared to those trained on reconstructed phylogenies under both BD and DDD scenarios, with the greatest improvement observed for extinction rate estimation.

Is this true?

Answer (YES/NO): NO